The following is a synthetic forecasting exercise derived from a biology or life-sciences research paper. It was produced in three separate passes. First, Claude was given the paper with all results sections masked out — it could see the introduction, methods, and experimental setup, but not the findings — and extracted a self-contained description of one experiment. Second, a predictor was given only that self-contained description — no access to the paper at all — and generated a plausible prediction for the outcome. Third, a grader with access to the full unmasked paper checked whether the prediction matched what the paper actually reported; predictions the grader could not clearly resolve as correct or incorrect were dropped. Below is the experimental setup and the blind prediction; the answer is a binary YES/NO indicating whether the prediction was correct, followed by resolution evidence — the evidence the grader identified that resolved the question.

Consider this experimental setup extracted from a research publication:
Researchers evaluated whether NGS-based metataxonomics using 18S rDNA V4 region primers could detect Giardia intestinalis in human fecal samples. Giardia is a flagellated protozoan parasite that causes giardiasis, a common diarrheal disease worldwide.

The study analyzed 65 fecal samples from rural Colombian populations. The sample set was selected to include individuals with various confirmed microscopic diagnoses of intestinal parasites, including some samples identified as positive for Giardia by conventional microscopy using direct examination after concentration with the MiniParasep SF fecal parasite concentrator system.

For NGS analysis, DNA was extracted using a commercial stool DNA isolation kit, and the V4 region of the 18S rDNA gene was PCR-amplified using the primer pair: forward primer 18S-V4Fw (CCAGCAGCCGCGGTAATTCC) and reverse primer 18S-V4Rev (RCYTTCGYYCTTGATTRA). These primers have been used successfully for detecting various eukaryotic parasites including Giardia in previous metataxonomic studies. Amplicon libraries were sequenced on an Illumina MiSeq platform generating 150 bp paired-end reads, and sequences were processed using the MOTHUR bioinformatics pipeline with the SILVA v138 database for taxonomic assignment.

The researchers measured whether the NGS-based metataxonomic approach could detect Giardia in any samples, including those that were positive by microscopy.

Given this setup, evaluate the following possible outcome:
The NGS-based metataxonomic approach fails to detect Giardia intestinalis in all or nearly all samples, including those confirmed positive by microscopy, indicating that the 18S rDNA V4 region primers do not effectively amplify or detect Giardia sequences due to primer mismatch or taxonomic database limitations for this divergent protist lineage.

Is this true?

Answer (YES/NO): NO